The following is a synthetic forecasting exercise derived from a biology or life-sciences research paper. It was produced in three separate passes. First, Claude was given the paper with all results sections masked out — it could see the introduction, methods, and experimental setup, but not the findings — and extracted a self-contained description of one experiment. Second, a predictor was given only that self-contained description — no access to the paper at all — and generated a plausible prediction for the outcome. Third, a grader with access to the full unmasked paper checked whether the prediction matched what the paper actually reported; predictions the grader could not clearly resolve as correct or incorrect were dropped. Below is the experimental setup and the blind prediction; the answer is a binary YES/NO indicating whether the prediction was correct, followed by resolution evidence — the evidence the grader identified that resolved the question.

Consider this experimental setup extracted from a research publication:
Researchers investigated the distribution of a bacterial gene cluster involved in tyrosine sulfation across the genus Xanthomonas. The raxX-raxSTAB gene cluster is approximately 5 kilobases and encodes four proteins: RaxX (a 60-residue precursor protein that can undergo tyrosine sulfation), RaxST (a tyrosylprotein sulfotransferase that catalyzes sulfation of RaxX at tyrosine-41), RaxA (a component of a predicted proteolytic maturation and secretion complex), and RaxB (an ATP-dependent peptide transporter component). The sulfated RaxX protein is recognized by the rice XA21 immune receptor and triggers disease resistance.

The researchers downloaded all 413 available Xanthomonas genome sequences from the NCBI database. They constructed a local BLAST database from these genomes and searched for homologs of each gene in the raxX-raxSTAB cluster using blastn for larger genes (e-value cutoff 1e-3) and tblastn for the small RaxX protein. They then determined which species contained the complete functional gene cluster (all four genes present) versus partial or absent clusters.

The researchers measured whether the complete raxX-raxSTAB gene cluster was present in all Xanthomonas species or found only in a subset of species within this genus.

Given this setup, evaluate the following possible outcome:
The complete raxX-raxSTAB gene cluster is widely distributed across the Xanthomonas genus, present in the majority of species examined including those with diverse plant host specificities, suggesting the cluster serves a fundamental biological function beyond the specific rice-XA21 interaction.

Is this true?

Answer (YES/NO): NO